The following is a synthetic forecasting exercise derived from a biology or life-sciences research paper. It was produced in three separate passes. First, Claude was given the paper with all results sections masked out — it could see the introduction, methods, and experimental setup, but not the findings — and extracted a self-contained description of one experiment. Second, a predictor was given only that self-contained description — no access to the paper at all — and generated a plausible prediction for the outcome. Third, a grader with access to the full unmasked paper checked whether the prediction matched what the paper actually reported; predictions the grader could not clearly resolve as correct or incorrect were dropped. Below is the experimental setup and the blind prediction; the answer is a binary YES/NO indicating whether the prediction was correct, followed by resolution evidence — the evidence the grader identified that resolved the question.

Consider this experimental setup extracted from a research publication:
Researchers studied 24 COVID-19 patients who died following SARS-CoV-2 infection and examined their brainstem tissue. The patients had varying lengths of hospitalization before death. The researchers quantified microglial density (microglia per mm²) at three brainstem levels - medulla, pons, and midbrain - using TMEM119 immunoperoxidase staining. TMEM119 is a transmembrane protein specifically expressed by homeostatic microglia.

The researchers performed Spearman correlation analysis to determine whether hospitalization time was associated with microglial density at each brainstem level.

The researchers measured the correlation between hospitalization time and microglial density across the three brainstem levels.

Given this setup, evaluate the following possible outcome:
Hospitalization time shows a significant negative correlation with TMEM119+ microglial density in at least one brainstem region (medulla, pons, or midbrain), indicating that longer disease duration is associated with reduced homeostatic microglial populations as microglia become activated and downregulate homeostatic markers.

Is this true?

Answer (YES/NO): NO